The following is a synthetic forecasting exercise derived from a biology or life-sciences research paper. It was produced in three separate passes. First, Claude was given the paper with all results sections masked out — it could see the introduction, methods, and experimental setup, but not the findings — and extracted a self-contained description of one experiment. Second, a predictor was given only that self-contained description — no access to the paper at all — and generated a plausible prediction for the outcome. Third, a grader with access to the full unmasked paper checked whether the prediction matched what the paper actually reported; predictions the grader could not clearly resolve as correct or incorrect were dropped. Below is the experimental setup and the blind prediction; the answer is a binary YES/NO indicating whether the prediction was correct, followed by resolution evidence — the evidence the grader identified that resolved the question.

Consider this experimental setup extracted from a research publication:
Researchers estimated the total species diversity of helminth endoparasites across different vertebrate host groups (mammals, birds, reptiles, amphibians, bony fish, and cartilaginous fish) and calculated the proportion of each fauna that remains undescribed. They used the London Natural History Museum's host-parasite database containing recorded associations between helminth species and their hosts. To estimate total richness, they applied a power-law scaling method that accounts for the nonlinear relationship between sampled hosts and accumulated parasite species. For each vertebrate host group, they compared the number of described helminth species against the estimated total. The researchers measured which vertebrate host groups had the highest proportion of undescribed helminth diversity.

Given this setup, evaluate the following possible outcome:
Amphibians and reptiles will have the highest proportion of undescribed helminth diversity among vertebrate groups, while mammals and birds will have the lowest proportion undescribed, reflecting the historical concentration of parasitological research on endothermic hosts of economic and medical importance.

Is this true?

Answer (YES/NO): NO